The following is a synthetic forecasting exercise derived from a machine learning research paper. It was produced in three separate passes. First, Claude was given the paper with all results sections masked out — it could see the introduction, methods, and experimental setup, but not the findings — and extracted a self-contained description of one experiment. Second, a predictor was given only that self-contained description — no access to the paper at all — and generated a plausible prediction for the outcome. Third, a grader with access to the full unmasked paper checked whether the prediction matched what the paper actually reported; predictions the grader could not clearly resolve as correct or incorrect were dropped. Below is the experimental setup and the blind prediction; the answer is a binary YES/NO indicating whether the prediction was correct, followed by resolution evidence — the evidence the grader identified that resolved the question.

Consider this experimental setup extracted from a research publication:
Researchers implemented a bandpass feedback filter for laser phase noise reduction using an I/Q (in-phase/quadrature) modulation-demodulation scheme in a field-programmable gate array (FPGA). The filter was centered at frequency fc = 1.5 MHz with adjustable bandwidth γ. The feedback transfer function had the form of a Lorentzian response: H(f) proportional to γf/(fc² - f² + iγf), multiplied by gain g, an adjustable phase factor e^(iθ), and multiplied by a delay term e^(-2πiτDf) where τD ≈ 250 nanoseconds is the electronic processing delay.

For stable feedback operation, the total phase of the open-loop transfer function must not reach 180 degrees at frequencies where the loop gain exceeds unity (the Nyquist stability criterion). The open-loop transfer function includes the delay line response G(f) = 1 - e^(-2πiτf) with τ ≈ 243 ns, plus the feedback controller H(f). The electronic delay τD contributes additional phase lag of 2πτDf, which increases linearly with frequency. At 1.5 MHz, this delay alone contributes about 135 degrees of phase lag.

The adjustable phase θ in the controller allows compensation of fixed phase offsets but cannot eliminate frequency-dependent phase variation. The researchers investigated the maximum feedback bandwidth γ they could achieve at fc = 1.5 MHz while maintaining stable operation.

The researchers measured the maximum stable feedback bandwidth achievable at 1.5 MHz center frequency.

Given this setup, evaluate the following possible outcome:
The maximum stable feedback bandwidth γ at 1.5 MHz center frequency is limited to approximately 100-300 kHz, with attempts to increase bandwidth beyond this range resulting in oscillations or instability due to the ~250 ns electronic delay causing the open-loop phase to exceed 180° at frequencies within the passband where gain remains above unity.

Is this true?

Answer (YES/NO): YES